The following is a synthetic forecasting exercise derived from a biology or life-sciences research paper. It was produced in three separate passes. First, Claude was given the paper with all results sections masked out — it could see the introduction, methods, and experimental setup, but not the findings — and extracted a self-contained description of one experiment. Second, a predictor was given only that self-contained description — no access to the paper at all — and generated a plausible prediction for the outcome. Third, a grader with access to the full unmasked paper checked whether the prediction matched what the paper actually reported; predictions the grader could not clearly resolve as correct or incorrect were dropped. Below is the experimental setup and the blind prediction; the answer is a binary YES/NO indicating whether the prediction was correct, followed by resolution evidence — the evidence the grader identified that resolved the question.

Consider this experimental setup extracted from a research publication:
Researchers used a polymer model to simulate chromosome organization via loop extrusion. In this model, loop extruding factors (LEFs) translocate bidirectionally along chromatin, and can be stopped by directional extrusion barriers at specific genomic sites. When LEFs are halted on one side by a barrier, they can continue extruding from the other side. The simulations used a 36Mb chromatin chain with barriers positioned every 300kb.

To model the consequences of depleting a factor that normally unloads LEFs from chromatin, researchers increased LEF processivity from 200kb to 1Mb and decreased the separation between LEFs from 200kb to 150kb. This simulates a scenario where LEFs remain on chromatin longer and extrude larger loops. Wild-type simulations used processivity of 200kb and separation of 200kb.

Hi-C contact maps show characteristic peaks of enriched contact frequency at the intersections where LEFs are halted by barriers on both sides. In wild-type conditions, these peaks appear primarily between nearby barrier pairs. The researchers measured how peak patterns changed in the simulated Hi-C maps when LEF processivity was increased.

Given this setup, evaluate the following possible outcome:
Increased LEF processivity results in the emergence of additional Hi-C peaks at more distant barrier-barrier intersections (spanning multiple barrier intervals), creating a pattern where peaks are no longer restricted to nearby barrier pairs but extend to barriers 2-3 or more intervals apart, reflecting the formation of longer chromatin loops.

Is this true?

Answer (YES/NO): YES